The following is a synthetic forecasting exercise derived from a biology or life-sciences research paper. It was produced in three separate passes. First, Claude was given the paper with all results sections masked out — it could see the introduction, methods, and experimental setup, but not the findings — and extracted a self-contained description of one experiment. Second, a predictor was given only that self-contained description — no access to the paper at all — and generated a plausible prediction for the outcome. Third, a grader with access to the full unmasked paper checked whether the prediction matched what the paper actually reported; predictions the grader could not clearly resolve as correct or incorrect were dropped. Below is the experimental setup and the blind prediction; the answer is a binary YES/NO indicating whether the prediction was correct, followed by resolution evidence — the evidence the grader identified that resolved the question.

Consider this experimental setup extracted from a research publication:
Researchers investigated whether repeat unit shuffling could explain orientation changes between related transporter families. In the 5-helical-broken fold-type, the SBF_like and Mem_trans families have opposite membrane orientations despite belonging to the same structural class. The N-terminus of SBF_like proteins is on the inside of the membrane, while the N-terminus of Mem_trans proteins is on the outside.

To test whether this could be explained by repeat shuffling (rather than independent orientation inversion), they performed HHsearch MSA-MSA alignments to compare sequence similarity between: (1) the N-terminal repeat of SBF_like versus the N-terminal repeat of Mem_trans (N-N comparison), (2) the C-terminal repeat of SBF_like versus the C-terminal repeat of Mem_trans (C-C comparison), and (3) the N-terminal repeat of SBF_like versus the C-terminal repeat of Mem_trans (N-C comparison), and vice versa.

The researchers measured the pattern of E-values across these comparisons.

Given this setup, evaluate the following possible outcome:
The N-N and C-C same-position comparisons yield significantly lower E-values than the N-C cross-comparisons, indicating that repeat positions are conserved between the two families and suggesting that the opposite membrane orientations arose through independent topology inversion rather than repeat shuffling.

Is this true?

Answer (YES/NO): NO